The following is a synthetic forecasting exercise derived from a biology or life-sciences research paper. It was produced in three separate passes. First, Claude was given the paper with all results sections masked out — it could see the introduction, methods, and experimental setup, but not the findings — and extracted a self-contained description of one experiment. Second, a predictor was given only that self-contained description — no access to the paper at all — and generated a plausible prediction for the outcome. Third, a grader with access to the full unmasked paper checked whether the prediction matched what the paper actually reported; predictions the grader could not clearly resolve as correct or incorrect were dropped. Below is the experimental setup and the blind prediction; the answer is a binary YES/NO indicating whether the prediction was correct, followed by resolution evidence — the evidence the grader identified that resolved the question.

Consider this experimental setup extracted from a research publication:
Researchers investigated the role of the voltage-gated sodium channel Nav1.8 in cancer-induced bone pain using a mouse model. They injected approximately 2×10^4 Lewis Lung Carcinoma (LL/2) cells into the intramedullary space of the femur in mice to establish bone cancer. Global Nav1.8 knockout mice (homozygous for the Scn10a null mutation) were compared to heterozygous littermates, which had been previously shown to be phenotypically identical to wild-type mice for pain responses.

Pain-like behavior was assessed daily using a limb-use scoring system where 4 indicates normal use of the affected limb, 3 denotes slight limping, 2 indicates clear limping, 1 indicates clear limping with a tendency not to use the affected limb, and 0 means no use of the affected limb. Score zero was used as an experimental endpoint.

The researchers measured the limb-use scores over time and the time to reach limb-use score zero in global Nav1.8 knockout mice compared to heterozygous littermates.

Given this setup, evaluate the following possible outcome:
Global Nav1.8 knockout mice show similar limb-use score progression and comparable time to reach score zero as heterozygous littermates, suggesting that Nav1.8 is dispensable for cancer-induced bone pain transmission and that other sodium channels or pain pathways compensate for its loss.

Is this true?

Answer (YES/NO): YES